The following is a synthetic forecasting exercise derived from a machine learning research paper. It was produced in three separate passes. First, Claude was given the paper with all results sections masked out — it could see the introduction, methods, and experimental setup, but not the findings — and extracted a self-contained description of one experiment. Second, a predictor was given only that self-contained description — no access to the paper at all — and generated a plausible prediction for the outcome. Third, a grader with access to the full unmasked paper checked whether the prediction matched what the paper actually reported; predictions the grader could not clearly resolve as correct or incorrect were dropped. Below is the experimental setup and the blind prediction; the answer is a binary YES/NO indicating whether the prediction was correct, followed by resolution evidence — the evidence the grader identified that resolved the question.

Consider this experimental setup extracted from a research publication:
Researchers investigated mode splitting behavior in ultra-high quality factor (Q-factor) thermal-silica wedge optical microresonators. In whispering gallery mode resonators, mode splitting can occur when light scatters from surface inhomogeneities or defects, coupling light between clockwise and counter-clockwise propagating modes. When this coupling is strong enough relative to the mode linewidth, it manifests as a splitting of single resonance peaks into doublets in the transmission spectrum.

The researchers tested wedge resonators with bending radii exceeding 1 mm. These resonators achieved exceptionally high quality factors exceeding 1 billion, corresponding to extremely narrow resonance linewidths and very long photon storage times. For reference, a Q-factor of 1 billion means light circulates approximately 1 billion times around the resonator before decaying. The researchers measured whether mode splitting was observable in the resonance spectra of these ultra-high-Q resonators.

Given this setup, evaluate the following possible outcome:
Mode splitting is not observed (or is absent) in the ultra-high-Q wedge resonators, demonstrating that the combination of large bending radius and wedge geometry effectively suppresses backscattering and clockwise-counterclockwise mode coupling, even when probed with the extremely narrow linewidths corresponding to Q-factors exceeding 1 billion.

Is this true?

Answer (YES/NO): YES